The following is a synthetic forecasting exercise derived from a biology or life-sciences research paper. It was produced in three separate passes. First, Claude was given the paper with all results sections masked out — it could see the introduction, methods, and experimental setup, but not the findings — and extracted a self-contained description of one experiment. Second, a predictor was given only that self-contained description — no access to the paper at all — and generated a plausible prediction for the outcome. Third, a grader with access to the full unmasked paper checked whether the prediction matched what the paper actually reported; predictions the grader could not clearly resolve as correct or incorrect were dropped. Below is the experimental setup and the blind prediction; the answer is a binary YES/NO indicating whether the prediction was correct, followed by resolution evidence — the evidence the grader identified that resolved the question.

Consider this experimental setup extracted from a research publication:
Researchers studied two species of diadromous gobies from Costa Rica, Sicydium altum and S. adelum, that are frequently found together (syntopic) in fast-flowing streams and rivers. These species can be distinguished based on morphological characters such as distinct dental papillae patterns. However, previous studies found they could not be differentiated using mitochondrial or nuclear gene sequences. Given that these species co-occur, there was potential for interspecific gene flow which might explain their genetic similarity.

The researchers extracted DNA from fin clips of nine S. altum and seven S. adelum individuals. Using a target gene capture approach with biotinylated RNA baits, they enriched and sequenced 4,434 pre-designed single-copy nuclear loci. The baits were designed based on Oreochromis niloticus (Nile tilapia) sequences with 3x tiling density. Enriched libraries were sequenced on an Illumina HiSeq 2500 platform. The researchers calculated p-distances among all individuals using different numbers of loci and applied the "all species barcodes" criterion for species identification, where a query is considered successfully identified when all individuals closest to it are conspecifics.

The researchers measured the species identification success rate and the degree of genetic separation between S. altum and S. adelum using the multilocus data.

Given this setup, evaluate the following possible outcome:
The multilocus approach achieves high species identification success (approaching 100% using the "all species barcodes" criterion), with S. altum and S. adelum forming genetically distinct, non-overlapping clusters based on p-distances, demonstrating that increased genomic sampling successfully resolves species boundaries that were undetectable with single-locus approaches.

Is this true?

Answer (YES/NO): NO